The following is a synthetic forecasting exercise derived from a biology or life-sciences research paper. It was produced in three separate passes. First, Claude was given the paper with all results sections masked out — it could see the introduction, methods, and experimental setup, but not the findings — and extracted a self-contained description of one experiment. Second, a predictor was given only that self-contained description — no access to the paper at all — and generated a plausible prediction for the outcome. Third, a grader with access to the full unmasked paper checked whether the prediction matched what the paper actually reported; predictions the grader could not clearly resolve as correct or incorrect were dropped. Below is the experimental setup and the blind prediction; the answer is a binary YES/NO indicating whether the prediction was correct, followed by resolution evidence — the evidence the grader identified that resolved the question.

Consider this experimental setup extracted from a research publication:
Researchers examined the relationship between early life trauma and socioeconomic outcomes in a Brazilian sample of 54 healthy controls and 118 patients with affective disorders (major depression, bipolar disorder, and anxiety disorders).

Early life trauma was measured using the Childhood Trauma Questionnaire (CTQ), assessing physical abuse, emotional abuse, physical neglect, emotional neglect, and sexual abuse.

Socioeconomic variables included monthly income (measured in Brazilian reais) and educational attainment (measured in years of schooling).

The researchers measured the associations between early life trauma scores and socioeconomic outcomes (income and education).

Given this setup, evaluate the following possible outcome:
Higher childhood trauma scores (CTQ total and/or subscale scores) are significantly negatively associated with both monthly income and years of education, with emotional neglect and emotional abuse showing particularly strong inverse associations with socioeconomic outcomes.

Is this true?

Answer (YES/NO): NO